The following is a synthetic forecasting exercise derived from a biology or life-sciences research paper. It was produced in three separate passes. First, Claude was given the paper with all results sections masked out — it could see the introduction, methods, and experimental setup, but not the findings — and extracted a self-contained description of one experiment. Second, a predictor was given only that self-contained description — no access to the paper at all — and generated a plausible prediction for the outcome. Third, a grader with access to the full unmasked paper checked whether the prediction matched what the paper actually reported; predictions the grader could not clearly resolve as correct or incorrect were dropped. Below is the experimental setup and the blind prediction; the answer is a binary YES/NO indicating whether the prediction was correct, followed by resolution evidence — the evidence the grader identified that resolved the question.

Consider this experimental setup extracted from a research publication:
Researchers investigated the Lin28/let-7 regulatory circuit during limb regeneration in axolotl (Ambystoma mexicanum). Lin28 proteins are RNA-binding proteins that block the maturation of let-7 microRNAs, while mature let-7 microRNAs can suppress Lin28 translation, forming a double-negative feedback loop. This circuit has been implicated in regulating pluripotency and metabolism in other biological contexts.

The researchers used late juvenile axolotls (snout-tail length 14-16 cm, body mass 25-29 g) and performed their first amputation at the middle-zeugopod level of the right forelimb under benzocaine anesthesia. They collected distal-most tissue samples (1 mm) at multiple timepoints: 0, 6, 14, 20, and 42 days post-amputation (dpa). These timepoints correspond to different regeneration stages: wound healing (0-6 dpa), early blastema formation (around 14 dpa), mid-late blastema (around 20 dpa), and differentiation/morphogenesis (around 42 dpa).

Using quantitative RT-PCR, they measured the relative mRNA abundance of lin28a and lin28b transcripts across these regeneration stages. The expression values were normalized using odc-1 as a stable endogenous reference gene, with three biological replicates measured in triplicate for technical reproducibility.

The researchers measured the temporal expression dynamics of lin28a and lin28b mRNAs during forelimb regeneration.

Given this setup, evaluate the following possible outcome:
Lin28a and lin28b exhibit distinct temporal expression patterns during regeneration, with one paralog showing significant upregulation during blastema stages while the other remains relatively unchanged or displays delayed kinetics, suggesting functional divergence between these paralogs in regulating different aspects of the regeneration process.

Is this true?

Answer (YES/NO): NO